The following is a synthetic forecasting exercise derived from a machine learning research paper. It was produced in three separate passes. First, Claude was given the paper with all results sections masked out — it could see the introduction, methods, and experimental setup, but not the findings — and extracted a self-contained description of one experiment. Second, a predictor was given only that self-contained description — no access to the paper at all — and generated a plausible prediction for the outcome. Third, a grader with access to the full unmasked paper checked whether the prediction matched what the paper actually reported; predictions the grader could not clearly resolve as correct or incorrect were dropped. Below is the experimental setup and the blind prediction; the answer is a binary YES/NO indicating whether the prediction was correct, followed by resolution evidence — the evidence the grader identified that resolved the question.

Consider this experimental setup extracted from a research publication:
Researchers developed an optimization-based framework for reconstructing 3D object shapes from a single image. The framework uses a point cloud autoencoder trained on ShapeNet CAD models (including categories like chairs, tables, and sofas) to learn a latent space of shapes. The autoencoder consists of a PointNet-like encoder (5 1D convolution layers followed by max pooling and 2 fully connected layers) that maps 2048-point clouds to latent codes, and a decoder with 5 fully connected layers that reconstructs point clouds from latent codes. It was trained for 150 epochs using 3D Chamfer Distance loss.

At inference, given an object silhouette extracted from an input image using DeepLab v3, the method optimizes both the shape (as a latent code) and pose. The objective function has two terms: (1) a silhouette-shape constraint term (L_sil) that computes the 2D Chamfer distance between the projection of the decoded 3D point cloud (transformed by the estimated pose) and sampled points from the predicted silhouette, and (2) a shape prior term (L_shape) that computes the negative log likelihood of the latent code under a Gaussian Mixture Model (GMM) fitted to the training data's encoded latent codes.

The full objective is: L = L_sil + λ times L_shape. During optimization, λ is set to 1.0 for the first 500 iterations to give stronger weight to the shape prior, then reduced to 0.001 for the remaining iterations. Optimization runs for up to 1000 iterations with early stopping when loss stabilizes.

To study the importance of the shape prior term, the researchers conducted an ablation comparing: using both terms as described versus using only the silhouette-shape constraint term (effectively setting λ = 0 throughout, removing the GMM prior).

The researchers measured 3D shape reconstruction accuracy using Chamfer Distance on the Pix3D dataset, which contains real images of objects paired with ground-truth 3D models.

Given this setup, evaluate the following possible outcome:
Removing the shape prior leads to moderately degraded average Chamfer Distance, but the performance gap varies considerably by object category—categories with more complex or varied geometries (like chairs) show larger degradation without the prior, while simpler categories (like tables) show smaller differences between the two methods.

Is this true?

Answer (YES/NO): NO